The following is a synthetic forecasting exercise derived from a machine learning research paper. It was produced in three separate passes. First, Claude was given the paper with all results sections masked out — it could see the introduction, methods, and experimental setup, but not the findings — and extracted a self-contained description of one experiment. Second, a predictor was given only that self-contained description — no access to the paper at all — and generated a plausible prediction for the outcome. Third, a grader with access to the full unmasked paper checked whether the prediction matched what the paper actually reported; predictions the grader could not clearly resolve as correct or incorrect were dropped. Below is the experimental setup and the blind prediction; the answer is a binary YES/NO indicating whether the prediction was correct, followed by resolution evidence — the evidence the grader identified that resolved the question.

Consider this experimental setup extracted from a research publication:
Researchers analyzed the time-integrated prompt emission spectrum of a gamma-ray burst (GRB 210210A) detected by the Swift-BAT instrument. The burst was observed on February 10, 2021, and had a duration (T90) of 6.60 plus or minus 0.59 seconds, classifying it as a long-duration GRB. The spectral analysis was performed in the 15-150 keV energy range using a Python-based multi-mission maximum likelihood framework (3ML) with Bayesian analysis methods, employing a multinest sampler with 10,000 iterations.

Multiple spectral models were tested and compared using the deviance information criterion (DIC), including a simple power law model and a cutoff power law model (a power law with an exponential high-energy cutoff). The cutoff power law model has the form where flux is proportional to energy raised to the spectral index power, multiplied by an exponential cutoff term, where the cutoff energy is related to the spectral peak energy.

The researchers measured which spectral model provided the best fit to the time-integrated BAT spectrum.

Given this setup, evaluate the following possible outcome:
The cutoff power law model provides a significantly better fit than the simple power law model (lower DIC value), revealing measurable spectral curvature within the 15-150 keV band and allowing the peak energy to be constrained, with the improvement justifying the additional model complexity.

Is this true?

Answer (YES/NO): YES